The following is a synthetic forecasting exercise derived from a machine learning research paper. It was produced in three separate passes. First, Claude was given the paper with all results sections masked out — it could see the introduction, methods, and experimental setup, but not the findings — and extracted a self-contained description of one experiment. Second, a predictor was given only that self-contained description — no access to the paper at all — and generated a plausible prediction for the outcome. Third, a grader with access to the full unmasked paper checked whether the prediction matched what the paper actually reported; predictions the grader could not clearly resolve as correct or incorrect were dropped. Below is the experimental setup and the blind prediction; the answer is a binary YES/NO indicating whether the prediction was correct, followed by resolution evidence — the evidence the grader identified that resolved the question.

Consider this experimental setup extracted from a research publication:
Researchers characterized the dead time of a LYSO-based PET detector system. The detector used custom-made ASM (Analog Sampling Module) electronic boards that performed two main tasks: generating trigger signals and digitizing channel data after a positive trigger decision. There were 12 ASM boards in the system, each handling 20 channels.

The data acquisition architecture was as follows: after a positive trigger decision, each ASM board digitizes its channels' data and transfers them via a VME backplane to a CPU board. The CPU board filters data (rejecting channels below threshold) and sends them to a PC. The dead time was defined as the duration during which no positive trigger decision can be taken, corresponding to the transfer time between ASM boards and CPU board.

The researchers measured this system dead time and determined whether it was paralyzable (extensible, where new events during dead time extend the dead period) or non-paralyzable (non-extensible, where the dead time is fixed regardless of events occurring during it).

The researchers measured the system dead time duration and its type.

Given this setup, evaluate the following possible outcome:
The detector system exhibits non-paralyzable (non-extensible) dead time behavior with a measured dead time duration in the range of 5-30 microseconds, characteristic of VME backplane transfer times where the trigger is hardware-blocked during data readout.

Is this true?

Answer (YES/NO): NO